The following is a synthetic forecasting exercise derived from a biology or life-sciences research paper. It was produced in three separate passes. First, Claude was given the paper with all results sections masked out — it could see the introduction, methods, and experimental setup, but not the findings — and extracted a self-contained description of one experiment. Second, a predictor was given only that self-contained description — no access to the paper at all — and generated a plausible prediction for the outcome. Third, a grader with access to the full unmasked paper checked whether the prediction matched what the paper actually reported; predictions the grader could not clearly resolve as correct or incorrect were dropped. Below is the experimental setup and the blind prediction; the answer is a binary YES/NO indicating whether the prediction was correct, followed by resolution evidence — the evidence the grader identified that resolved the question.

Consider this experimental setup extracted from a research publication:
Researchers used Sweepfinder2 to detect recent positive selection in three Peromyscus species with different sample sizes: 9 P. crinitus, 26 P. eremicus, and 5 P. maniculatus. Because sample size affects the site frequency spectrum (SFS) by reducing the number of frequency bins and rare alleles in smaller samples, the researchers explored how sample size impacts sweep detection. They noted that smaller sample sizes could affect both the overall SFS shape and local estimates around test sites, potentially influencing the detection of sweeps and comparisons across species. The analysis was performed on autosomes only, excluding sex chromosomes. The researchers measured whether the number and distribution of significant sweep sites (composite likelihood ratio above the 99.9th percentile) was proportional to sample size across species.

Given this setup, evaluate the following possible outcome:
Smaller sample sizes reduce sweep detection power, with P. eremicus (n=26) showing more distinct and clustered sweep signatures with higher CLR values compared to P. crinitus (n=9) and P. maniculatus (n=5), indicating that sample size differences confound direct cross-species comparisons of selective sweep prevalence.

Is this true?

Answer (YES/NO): NO